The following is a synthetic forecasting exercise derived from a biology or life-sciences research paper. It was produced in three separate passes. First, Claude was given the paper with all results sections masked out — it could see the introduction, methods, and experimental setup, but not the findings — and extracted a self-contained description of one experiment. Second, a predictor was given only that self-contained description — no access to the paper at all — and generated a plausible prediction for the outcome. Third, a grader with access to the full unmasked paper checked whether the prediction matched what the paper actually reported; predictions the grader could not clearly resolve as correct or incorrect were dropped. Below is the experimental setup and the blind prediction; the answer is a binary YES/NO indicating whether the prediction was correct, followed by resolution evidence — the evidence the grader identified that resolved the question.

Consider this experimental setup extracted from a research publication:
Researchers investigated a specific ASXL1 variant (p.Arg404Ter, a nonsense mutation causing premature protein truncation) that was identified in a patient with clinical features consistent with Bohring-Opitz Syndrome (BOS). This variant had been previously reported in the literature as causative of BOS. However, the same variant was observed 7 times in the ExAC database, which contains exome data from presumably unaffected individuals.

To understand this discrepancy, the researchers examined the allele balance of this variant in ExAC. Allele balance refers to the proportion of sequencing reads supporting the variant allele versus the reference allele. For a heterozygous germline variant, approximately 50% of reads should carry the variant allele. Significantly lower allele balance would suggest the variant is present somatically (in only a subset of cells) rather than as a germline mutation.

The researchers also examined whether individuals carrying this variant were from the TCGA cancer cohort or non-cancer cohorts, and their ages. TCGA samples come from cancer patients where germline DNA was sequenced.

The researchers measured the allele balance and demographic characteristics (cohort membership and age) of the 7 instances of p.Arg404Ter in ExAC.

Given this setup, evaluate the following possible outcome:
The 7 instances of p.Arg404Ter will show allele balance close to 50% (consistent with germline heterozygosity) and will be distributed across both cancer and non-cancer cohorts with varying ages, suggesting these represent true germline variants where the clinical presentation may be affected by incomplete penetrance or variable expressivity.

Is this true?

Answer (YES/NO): NO